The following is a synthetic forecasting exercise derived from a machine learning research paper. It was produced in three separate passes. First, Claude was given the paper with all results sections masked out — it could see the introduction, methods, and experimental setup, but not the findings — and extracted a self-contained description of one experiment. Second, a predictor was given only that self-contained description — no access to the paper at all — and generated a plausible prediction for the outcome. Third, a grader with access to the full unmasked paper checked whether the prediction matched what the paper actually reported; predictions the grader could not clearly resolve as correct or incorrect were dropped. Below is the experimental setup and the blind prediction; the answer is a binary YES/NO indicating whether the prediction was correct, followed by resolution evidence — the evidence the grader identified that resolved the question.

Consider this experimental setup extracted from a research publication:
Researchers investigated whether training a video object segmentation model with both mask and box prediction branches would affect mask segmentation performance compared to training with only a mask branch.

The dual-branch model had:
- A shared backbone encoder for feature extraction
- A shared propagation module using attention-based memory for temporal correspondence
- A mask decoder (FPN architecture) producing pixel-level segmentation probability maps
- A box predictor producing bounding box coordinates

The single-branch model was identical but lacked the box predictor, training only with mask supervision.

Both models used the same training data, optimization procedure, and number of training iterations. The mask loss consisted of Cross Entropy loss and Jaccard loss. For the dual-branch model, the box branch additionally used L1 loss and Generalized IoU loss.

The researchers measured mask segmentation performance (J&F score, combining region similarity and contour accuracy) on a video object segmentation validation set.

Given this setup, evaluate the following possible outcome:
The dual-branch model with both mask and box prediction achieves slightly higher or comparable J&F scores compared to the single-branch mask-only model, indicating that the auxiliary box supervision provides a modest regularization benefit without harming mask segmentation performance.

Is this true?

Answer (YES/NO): YES